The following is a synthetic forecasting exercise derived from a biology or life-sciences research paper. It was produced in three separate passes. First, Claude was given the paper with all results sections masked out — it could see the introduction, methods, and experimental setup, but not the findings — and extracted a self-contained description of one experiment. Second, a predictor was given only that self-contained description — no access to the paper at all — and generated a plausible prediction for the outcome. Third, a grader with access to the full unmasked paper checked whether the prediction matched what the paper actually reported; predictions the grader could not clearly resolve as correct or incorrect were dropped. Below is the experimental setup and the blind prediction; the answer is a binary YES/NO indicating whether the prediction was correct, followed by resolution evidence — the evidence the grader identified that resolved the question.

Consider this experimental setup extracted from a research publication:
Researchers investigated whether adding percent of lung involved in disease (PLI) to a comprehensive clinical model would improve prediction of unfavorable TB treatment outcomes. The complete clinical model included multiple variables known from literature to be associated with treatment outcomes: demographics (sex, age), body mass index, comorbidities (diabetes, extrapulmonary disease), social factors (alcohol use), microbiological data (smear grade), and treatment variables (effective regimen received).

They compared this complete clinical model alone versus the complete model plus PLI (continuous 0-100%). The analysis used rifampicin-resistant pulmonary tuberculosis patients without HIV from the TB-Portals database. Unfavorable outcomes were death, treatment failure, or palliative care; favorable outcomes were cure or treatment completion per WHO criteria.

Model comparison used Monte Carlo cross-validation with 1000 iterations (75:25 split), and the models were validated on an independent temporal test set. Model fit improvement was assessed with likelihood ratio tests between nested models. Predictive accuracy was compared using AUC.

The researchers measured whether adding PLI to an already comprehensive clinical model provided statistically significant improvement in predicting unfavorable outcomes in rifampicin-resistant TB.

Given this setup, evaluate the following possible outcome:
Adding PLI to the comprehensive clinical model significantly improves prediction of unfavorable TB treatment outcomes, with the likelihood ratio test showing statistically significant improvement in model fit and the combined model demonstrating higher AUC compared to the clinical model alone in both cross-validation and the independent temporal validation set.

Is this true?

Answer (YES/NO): NO